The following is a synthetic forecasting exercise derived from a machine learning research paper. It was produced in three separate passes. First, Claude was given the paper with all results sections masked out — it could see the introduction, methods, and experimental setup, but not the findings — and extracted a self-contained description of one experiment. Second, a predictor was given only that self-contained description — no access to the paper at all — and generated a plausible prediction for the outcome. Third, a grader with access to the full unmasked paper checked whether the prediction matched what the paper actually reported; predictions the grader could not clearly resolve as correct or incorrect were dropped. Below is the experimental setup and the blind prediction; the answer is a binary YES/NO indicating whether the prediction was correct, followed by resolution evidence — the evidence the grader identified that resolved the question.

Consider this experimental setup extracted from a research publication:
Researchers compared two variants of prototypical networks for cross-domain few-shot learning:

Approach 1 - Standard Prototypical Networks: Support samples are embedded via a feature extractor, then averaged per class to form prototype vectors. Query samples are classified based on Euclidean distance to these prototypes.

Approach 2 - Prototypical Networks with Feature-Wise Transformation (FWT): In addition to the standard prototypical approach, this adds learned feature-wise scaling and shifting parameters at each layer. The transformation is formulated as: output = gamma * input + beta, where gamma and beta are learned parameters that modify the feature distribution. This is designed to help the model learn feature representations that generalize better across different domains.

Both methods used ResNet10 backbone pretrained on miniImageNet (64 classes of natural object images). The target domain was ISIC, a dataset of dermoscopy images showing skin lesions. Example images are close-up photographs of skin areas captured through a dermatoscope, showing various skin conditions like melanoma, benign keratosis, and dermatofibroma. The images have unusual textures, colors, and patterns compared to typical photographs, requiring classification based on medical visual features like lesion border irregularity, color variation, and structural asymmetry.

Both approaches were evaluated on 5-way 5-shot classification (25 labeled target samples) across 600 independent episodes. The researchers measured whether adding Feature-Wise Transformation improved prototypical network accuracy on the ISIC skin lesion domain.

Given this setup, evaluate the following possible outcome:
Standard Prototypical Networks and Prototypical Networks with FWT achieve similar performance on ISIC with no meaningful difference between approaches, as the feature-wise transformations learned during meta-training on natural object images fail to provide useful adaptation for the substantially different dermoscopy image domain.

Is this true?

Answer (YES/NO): YES